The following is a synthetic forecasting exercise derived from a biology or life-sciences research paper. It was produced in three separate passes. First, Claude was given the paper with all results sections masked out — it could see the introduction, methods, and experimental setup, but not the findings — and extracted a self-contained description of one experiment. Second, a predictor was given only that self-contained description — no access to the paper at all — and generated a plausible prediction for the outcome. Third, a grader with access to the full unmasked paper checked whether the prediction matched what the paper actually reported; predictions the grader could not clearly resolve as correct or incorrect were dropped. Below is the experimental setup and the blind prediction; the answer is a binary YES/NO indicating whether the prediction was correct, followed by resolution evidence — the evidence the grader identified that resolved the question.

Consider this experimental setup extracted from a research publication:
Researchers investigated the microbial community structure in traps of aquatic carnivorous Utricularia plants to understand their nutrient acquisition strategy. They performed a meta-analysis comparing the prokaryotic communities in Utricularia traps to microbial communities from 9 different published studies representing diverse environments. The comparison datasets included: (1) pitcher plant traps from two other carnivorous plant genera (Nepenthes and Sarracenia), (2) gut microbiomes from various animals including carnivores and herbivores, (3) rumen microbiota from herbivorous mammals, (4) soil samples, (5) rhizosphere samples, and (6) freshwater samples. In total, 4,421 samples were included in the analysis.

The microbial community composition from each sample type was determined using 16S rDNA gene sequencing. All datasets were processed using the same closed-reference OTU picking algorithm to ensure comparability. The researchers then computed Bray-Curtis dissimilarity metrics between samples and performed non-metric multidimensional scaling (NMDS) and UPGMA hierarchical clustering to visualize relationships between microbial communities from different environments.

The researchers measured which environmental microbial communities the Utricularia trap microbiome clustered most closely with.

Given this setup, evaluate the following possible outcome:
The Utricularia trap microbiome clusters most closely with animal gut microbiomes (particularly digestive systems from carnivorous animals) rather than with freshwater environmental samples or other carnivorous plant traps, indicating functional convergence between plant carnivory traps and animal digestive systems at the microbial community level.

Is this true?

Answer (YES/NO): NO